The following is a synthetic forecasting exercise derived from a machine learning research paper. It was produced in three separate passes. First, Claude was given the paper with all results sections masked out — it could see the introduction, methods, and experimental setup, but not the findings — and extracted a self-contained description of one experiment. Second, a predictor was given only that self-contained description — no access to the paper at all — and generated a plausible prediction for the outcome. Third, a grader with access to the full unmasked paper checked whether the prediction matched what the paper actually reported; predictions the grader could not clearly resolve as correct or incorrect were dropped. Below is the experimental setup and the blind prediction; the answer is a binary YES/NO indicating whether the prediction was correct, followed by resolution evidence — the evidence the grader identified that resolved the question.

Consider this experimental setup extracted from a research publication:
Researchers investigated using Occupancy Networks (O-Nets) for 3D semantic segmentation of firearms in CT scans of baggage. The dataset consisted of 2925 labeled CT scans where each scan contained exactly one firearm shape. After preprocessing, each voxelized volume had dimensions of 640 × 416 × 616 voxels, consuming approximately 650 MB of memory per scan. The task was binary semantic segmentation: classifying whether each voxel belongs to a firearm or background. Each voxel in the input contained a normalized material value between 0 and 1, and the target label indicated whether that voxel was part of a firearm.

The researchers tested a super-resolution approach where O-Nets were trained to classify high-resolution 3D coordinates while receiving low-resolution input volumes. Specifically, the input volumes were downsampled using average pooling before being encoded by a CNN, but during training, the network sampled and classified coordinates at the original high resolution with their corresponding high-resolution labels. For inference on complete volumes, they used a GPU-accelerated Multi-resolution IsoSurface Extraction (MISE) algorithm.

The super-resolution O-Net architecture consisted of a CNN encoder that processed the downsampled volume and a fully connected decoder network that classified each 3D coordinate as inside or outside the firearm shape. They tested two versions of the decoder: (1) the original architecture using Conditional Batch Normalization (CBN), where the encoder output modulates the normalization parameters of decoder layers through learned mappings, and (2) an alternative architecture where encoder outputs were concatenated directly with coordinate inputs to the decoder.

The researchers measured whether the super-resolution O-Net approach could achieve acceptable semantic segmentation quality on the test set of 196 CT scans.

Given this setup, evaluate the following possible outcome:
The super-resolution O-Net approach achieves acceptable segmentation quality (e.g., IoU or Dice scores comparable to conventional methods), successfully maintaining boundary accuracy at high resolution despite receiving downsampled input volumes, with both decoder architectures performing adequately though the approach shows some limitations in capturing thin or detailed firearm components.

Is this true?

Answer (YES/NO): NO